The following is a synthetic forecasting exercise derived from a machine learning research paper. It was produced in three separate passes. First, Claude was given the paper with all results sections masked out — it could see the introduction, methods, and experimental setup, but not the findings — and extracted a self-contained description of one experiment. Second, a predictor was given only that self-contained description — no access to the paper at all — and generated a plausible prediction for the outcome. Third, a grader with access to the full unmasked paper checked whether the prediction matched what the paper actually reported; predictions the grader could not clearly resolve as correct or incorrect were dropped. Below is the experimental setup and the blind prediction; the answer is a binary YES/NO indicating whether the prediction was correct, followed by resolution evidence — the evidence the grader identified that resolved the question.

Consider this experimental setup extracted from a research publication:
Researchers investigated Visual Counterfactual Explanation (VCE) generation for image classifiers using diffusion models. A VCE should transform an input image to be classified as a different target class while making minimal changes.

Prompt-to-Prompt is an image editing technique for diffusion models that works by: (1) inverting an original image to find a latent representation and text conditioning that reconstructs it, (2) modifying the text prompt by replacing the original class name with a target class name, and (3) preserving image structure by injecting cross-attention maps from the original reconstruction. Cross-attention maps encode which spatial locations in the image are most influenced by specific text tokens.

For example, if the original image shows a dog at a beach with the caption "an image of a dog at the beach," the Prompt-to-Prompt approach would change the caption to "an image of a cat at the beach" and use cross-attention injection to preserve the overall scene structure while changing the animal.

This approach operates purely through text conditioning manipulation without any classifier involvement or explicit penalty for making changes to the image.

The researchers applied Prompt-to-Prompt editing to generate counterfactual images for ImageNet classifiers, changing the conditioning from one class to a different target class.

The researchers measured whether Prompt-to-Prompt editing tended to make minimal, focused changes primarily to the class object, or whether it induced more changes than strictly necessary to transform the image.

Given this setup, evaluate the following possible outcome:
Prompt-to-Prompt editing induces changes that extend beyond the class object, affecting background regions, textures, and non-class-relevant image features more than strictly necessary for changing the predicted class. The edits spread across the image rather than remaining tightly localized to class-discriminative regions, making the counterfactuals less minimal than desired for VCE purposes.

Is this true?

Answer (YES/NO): YES